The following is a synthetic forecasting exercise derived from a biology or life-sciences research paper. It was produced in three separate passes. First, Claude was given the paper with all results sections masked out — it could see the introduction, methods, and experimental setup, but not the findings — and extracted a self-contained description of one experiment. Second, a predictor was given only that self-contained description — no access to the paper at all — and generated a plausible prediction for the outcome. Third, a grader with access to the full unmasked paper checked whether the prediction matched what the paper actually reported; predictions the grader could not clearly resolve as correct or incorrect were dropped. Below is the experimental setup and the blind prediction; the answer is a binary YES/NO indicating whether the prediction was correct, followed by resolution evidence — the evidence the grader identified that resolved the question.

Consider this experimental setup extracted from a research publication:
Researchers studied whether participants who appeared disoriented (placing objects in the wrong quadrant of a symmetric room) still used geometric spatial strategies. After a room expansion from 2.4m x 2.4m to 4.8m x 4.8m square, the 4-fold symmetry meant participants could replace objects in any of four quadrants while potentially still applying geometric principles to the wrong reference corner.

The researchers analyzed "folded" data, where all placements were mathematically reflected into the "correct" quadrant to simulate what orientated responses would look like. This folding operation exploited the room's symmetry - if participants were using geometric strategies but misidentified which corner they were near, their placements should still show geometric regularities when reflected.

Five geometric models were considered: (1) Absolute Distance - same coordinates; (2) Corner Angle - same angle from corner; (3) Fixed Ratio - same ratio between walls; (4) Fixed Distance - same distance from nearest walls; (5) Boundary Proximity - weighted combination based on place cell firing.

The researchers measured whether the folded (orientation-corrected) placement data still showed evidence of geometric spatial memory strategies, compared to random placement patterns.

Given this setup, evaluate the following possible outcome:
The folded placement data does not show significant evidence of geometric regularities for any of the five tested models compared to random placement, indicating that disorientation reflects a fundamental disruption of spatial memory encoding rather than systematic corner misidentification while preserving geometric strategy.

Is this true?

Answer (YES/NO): NO